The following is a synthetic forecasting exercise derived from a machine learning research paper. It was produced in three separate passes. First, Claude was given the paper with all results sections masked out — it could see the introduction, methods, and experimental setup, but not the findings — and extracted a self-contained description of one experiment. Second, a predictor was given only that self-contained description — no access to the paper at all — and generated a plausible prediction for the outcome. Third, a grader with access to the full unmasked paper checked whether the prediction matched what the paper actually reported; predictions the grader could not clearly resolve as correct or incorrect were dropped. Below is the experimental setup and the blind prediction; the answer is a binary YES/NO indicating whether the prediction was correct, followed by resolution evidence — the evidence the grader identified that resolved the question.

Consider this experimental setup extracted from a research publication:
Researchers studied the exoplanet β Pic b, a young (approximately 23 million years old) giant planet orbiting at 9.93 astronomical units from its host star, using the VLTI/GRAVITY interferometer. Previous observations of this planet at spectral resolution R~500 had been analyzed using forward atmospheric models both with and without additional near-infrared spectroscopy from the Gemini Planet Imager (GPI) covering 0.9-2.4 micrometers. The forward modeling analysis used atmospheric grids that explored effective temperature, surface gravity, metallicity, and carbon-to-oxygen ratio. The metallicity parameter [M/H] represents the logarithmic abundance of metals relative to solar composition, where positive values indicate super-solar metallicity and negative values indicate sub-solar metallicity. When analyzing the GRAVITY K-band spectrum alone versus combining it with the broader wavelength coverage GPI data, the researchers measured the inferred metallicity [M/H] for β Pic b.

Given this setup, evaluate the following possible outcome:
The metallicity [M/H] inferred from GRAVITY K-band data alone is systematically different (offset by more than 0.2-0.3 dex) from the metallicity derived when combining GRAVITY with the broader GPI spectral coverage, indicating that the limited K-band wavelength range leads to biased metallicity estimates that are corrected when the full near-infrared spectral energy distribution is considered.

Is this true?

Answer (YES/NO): NO